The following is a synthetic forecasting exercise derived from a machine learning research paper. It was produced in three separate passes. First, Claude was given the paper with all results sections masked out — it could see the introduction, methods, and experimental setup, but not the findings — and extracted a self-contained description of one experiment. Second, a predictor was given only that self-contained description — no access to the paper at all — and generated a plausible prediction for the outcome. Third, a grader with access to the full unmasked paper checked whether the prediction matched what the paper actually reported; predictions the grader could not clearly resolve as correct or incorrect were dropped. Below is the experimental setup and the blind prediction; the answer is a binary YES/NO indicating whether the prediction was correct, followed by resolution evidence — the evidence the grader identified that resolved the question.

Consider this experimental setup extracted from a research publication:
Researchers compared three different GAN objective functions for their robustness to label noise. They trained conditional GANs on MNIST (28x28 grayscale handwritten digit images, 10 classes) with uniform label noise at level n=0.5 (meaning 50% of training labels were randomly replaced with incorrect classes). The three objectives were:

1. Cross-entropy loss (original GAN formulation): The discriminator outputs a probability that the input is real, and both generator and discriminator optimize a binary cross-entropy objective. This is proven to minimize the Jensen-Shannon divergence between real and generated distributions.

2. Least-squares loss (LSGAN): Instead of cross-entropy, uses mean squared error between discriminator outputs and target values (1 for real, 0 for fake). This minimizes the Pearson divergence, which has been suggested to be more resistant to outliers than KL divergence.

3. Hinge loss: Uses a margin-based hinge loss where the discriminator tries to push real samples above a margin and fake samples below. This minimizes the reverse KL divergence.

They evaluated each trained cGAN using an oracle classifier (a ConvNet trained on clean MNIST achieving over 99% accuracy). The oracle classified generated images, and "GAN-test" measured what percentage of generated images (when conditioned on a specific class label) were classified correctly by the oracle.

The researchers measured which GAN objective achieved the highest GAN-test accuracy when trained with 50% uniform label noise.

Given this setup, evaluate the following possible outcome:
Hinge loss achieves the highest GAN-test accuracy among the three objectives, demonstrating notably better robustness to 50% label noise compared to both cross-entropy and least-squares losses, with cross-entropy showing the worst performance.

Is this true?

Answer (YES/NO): NO